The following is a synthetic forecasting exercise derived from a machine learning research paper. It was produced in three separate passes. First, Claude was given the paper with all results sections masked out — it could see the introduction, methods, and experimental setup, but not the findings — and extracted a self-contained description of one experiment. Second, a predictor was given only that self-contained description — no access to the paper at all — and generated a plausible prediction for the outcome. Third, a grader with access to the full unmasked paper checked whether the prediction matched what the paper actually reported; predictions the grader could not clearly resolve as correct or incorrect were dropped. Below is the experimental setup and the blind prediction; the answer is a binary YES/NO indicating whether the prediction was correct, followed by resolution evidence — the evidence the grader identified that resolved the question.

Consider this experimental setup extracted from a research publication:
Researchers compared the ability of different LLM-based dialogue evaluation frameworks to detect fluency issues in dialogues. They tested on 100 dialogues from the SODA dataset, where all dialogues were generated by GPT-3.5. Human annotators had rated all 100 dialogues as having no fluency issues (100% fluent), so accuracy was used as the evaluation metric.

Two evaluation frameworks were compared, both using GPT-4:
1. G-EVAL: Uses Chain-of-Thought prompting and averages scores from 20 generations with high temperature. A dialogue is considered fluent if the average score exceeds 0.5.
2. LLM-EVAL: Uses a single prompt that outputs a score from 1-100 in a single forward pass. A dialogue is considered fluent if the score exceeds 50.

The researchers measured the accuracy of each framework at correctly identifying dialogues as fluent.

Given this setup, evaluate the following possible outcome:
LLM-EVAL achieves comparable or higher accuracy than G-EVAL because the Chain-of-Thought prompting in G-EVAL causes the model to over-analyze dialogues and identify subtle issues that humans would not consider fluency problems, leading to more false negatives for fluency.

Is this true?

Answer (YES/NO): NO